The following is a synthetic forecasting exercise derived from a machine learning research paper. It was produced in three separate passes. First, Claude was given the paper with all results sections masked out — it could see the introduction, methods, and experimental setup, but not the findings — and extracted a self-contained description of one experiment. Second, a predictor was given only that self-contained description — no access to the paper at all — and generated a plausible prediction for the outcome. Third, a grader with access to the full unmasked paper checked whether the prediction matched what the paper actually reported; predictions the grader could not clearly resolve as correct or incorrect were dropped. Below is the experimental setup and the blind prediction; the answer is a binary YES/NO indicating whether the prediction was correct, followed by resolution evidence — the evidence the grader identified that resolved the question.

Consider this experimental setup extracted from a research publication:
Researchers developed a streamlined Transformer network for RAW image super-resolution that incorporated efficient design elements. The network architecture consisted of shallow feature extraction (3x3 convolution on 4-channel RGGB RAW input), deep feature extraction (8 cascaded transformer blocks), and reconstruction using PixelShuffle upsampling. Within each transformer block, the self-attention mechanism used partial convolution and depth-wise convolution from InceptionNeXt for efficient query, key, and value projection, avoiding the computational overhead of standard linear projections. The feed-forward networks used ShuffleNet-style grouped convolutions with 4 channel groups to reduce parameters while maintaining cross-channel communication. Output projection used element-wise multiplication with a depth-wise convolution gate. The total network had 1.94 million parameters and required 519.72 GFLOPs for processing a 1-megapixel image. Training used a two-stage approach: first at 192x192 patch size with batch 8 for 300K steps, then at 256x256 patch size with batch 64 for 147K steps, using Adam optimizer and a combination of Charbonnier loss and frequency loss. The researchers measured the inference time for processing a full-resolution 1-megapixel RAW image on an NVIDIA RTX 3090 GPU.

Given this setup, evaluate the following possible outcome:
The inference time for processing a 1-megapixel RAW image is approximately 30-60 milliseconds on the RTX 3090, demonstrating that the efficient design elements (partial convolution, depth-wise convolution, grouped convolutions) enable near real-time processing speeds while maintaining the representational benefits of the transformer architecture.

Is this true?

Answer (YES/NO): NO